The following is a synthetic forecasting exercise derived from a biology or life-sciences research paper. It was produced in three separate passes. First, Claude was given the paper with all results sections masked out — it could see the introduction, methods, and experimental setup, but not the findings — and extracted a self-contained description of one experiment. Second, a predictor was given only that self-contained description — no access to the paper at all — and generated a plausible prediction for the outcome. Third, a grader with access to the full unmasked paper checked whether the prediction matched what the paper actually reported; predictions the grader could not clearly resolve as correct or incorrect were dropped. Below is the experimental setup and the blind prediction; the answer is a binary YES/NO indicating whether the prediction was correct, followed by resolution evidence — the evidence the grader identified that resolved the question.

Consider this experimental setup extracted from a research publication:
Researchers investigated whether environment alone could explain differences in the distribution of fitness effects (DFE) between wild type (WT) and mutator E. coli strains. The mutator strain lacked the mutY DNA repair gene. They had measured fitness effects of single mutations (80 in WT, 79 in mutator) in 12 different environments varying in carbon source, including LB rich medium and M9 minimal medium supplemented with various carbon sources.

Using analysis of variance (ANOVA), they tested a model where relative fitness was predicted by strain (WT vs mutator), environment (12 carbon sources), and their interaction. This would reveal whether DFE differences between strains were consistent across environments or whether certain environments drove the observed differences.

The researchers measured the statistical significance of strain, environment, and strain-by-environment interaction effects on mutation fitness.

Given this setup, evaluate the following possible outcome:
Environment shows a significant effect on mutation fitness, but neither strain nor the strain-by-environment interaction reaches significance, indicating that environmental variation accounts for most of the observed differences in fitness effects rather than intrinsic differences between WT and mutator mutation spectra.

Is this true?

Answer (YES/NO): NO